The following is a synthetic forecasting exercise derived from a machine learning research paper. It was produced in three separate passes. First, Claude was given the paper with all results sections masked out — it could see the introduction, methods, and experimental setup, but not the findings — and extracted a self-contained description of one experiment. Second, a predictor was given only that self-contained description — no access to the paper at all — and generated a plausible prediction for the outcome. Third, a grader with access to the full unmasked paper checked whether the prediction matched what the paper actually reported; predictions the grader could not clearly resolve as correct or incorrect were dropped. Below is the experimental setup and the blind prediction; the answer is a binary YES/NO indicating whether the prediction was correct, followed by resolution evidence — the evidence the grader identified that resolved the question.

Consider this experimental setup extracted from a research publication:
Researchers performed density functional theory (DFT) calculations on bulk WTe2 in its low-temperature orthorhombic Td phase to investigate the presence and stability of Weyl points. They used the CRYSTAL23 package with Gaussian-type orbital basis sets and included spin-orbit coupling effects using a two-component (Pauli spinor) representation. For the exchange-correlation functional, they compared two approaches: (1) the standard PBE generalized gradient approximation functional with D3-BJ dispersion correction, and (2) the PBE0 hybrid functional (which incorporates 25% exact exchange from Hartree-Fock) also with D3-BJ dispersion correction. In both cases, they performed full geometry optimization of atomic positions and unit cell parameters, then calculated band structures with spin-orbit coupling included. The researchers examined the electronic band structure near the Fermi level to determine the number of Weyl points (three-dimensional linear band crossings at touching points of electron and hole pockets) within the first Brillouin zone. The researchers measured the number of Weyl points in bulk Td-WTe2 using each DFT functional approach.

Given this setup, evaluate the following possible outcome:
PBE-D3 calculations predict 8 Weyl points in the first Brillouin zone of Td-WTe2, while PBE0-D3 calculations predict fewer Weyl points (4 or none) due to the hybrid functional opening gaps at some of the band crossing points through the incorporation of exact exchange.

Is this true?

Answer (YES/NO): NO